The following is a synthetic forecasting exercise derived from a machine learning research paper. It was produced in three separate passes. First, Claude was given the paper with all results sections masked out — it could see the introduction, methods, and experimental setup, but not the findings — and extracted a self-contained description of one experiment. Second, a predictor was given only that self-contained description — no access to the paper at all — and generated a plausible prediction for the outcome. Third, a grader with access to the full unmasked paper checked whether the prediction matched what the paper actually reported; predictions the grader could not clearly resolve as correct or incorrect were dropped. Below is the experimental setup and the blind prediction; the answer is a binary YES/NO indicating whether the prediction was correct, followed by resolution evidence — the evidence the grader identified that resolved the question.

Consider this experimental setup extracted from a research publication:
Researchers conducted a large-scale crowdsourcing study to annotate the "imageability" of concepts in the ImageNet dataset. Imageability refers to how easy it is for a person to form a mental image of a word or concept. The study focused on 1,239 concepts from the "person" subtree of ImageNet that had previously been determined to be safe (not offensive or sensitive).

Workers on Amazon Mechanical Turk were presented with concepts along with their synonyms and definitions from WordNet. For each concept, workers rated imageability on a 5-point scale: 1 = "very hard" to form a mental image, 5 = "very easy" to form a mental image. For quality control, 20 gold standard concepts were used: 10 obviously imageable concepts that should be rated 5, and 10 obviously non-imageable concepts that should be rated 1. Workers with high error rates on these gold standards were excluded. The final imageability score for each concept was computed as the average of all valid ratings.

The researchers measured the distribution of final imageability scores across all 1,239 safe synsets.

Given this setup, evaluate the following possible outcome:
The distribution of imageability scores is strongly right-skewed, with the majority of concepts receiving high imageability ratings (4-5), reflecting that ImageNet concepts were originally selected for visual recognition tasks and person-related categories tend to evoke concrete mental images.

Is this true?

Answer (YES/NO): NO